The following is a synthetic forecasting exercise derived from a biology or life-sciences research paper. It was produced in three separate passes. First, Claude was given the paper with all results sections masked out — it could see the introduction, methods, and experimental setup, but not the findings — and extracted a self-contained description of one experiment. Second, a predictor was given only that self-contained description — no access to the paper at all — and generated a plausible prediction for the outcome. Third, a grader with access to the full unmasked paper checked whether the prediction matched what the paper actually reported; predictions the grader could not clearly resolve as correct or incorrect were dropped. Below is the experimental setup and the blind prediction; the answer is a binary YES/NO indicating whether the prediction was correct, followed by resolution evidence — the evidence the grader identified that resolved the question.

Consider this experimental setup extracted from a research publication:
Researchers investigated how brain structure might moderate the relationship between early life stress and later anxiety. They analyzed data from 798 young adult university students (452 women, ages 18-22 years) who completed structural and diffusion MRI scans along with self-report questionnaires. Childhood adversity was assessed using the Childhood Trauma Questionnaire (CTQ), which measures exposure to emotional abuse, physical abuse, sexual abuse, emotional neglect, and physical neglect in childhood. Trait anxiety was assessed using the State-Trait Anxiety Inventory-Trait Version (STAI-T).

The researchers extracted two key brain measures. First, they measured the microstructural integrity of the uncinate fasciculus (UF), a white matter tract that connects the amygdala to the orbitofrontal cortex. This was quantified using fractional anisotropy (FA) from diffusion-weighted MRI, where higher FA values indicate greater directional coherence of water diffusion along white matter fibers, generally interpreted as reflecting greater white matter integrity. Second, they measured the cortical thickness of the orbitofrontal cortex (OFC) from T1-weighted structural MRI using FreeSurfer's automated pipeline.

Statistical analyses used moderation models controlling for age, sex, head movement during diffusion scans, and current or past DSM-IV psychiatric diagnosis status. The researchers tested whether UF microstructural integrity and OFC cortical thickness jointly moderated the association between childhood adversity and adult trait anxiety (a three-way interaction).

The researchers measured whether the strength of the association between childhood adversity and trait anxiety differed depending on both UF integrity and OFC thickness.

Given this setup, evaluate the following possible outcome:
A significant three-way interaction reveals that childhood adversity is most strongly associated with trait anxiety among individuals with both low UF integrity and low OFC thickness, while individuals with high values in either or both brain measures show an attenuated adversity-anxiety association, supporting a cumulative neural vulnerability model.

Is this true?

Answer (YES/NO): NO